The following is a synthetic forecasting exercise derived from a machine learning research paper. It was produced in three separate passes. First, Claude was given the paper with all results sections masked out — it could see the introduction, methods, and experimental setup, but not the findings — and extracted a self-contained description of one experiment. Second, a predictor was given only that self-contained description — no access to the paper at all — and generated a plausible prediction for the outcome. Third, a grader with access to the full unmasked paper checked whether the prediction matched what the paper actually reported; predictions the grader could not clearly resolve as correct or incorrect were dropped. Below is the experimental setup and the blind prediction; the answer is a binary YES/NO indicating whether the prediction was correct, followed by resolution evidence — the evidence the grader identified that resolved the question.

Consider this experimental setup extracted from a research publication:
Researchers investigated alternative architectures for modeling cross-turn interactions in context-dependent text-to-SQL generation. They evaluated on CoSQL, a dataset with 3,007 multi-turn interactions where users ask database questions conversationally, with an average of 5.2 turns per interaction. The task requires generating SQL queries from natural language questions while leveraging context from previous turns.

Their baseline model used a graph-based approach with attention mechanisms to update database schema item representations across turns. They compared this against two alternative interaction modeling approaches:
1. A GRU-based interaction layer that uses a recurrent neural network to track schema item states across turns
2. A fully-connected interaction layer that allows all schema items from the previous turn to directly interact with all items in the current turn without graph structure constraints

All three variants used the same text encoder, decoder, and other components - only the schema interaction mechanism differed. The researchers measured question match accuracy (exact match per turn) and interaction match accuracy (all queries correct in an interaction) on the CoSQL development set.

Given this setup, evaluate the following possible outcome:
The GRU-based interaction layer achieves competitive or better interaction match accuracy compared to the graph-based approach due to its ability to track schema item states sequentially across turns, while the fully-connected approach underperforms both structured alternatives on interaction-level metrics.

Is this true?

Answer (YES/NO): NO